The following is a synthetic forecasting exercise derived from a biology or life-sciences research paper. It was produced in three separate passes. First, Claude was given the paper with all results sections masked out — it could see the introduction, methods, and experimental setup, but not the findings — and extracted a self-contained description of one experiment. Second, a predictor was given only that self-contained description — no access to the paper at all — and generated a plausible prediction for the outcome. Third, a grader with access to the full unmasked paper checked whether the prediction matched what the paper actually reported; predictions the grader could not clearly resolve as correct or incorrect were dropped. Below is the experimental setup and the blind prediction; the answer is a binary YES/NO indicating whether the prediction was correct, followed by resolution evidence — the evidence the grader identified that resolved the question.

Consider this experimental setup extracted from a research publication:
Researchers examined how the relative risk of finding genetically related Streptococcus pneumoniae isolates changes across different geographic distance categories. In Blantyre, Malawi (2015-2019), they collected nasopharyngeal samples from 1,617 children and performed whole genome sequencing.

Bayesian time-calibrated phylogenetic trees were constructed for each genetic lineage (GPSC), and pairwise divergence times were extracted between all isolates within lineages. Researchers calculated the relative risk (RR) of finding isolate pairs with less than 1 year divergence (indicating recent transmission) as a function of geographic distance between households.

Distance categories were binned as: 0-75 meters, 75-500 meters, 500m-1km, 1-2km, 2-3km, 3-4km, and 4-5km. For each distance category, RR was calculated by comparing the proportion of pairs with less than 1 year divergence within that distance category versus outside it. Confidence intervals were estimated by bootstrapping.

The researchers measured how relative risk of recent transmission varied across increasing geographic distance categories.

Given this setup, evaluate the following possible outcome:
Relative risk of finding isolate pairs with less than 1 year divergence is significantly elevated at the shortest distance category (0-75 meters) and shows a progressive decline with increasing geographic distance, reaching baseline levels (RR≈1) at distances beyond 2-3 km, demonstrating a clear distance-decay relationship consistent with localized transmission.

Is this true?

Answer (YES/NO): NO